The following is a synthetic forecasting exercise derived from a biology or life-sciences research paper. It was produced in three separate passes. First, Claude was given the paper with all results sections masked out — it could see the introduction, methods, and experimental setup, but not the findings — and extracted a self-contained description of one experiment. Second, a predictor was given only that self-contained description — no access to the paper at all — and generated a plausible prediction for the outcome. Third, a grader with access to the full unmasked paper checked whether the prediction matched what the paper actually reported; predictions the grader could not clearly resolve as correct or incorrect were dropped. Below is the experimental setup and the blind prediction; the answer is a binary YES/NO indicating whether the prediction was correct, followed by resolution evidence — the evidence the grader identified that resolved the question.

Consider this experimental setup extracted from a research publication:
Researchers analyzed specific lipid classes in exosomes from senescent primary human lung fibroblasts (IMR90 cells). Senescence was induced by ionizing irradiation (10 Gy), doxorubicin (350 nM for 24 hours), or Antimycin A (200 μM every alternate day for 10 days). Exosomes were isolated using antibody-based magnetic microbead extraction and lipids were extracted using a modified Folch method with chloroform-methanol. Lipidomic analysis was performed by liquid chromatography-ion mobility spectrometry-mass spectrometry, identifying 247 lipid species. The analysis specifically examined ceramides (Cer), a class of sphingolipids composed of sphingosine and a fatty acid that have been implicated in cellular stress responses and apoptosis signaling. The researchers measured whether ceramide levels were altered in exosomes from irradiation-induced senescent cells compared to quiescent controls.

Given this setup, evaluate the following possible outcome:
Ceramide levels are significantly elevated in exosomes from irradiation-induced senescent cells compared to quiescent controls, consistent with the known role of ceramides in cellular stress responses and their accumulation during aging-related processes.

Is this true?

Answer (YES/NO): NO